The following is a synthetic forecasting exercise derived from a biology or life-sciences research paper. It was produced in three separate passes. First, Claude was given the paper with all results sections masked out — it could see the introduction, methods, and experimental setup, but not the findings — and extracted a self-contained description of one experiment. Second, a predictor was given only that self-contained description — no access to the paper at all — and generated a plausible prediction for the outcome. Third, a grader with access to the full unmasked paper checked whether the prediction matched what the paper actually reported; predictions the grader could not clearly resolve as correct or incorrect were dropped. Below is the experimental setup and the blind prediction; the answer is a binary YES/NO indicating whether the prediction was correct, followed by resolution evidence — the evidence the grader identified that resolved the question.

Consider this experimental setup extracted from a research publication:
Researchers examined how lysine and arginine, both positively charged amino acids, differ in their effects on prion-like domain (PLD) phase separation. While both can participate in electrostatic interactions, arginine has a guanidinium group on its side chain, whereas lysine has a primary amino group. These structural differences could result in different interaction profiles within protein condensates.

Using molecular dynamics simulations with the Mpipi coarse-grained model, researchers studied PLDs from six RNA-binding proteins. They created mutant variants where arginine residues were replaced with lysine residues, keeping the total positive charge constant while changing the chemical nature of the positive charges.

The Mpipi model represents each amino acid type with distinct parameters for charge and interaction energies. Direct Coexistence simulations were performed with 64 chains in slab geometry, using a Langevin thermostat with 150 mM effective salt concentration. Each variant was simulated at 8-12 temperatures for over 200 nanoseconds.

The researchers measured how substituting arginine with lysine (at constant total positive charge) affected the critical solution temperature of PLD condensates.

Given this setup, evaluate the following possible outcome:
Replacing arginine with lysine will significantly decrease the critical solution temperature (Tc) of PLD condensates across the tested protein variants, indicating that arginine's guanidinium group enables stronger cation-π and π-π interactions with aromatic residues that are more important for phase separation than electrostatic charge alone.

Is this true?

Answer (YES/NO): YES